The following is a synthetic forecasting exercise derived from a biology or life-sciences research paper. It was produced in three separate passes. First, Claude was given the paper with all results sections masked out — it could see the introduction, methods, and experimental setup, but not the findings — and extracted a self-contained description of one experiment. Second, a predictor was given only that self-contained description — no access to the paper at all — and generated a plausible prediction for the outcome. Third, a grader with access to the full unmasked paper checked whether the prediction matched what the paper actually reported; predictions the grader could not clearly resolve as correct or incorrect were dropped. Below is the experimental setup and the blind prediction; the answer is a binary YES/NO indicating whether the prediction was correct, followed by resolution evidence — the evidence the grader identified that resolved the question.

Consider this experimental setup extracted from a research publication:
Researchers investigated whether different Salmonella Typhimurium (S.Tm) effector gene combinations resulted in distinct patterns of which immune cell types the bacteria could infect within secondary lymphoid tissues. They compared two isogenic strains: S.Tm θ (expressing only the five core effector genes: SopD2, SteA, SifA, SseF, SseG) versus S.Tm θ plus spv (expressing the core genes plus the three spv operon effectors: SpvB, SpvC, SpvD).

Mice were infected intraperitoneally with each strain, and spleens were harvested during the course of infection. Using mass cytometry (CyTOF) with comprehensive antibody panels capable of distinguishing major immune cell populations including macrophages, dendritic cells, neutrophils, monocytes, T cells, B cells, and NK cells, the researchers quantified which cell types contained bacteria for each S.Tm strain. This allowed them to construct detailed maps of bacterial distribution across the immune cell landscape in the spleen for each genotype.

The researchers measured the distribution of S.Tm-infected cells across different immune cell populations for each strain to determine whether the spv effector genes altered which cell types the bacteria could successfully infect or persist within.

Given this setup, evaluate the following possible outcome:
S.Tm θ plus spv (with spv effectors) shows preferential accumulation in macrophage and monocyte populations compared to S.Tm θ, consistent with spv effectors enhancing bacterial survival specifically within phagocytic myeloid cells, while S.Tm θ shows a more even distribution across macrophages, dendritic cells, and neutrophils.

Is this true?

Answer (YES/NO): NO